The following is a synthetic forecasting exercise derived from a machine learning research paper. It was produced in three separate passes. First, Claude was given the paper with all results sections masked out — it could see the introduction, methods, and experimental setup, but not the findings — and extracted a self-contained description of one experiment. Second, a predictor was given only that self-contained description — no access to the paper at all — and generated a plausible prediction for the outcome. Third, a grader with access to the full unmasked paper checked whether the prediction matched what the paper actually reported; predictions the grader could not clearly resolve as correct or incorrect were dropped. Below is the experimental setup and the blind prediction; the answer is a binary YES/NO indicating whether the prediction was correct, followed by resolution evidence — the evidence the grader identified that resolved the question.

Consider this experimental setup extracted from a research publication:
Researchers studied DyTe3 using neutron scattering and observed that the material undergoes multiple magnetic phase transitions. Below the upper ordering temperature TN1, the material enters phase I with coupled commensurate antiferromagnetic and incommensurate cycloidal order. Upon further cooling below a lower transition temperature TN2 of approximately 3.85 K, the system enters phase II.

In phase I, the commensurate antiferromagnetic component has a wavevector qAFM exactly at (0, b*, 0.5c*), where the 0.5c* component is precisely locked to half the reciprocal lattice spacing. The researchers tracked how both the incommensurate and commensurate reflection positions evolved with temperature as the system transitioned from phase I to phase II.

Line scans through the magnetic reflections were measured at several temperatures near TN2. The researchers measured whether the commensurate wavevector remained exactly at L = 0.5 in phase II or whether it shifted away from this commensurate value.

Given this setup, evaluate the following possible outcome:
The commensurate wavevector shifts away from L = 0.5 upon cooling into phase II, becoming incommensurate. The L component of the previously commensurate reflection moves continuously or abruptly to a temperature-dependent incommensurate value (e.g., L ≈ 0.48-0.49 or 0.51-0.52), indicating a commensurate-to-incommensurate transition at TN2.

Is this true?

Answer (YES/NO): YES